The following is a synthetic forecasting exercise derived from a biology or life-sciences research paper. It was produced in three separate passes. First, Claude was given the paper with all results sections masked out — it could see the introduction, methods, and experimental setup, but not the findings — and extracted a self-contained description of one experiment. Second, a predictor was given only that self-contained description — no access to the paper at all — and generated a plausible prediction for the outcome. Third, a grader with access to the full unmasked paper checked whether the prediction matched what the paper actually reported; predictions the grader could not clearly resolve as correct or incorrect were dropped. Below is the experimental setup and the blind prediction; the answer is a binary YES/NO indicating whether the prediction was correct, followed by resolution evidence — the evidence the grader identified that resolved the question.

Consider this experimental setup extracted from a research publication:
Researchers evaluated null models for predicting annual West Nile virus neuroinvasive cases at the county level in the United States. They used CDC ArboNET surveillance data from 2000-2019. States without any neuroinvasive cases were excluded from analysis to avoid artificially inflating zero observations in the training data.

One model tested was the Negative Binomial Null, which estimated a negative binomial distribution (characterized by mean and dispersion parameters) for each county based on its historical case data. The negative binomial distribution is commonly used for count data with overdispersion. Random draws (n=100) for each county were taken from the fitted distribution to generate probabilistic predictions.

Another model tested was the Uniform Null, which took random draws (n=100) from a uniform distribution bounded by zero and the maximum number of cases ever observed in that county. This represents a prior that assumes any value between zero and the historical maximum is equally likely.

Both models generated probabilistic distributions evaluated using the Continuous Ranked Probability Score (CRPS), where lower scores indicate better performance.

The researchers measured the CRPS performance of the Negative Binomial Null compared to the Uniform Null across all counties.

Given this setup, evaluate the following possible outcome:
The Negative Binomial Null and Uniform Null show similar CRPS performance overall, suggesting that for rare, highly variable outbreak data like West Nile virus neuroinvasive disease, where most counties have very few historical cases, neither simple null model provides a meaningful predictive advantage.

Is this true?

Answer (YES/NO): NO